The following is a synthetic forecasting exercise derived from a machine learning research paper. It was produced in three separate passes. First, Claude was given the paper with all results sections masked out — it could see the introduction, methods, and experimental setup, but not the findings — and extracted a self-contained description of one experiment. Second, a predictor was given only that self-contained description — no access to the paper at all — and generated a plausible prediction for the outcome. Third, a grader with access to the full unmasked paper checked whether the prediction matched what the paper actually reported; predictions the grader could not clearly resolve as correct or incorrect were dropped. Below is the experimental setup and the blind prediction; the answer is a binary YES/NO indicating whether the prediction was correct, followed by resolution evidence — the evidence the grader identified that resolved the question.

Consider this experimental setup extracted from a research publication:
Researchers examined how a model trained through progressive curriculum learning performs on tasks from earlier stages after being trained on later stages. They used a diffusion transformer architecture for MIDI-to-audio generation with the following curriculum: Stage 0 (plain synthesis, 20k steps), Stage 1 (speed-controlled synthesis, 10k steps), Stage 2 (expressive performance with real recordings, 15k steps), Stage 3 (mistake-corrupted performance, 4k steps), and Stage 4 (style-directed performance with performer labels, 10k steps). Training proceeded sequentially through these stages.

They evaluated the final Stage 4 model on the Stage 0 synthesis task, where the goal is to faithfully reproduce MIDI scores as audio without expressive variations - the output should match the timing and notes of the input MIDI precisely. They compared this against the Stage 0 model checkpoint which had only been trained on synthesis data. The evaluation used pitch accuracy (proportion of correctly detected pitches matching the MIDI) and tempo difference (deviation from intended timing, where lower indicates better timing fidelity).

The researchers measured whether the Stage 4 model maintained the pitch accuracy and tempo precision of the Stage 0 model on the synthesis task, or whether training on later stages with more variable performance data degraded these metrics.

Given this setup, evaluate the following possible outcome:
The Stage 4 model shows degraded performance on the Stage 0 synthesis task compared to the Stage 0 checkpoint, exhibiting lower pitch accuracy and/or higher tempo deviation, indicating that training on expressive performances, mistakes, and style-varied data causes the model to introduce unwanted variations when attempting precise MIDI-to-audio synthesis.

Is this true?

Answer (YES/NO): YES